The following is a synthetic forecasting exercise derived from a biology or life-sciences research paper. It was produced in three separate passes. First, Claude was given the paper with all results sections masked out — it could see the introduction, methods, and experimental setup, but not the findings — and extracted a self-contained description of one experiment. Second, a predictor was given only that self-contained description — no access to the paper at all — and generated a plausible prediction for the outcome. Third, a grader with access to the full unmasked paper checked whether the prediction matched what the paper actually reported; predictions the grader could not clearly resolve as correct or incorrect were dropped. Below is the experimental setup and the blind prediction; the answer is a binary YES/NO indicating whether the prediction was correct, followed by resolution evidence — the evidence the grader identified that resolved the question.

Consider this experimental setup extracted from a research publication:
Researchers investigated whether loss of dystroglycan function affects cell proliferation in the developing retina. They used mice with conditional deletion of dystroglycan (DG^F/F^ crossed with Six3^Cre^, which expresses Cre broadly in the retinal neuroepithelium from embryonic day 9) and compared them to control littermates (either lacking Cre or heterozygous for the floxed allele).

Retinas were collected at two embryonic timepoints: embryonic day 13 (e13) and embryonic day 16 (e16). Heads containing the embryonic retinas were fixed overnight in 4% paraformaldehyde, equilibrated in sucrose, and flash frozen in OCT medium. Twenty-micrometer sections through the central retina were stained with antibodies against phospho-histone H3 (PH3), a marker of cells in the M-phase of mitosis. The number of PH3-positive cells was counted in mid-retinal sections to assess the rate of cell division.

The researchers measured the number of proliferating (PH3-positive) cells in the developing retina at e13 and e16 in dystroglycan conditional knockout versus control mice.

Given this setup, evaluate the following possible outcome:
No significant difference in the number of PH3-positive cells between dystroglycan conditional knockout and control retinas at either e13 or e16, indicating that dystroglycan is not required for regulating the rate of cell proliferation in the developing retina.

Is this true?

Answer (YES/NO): YES